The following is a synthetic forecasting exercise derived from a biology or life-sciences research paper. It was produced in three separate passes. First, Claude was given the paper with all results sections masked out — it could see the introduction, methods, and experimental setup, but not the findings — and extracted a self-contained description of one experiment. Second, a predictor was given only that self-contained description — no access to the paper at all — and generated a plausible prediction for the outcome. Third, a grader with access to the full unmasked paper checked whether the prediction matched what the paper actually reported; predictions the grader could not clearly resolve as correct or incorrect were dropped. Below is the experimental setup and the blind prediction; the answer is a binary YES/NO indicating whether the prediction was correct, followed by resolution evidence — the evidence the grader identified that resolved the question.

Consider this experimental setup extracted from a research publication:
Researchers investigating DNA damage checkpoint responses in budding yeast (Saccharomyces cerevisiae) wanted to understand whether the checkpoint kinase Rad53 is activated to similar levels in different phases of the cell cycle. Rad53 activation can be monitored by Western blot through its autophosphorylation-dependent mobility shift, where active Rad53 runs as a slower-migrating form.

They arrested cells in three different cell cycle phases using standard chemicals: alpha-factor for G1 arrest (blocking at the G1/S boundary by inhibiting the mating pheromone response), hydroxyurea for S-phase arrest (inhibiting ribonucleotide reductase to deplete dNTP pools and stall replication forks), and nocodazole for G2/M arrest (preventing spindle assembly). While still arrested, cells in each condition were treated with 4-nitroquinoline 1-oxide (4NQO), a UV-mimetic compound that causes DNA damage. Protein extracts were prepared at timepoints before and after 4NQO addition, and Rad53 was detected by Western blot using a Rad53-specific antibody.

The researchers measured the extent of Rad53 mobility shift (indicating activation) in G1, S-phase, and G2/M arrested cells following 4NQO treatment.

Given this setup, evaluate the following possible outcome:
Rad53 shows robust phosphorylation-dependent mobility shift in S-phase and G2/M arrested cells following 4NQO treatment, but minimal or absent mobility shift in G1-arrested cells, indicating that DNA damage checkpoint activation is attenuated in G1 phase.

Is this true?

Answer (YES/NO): NO